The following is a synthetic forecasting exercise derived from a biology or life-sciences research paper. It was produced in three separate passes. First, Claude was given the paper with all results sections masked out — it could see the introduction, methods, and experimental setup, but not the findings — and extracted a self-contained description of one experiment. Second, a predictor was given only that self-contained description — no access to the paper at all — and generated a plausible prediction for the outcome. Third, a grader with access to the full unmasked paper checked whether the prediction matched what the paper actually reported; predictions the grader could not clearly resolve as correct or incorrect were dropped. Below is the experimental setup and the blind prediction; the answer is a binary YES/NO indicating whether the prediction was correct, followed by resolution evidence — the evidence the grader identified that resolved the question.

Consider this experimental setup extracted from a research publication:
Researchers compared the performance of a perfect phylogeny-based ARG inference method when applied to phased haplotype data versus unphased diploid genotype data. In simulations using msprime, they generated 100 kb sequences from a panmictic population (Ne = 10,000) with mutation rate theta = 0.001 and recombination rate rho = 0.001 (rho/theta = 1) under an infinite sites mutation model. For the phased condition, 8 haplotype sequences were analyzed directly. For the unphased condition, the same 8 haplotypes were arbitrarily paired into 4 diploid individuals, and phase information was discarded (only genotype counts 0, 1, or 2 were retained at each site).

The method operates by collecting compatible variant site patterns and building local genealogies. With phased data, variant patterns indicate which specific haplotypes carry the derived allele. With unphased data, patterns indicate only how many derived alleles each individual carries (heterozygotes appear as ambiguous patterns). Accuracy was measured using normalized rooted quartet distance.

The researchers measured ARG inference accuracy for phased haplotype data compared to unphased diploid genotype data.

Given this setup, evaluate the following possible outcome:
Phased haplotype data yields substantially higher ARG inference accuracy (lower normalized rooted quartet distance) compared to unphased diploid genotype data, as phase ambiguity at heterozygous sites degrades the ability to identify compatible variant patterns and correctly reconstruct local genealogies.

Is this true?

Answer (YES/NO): NO